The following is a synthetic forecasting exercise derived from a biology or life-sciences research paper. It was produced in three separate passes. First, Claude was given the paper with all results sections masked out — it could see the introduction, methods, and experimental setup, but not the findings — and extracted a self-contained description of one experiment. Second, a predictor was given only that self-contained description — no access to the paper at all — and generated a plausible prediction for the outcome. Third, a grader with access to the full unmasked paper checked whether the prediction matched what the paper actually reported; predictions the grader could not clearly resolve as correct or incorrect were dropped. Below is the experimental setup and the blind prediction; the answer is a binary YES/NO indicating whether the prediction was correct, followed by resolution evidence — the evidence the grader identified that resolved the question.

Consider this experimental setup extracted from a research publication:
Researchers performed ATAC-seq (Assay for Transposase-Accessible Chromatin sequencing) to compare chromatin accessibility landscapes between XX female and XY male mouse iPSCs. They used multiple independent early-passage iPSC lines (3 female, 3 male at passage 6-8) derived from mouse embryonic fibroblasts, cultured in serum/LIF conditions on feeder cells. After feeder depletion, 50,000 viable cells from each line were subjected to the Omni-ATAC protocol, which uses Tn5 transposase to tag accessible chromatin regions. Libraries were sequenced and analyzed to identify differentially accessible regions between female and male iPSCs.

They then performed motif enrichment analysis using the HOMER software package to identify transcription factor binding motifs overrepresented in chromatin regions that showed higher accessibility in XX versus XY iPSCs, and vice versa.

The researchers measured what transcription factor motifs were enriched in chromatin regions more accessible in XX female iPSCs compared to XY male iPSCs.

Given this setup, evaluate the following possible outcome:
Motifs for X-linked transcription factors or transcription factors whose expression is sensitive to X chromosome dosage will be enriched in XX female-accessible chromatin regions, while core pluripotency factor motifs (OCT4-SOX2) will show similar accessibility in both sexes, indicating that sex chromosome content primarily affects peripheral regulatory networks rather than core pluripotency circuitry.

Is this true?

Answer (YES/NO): NO